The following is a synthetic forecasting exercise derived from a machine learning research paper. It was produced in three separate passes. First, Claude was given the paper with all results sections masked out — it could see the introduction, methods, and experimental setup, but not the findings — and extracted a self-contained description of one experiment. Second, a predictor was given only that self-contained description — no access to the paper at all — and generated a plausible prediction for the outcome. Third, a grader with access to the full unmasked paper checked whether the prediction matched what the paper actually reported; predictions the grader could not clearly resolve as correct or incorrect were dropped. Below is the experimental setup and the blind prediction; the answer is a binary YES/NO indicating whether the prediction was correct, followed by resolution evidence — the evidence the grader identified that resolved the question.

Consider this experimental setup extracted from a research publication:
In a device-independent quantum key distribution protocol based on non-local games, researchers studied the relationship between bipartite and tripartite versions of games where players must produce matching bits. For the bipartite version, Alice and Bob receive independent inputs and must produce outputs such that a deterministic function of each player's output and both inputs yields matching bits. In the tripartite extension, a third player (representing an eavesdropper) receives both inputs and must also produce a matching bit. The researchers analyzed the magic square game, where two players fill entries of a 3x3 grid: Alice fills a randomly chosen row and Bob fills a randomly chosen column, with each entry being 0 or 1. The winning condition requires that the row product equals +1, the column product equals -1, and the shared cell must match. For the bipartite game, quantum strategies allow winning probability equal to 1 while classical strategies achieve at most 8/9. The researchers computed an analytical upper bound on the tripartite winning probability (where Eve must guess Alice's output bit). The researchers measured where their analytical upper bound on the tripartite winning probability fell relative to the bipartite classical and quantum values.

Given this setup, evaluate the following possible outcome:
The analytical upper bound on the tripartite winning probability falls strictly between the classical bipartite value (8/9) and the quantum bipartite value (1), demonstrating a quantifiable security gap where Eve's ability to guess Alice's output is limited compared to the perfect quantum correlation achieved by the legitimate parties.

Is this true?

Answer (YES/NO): YES